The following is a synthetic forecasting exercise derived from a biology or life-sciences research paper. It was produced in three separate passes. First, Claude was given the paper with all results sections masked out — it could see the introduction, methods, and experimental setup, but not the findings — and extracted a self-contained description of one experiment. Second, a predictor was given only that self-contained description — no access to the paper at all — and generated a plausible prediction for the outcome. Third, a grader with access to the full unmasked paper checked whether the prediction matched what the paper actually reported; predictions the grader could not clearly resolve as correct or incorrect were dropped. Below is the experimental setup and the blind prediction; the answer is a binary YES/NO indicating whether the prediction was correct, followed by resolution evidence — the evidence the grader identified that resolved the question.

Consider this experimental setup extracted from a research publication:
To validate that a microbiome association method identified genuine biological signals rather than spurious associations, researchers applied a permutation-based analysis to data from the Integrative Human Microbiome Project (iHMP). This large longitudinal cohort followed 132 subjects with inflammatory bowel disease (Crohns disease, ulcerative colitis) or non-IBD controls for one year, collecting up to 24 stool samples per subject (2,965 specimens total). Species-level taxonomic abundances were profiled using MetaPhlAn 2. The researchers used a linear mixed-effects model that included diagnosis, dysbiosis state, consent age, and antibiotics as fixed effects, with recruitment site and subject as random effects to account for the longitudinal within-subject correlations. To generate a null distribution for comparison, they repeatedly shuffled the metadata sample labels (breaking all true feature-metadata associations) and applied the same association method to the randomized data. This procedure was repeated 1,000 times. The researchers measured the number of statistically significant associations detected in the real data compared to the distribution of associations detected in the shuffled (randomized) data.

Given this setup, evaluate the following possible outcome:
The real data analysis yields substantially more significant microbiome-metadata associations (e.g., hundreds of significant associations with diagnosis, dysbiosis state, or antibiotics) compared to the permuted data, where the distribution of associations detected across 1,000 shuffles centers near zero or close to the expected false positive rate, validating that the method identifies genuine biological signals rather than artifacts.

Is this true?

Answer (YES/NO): YES